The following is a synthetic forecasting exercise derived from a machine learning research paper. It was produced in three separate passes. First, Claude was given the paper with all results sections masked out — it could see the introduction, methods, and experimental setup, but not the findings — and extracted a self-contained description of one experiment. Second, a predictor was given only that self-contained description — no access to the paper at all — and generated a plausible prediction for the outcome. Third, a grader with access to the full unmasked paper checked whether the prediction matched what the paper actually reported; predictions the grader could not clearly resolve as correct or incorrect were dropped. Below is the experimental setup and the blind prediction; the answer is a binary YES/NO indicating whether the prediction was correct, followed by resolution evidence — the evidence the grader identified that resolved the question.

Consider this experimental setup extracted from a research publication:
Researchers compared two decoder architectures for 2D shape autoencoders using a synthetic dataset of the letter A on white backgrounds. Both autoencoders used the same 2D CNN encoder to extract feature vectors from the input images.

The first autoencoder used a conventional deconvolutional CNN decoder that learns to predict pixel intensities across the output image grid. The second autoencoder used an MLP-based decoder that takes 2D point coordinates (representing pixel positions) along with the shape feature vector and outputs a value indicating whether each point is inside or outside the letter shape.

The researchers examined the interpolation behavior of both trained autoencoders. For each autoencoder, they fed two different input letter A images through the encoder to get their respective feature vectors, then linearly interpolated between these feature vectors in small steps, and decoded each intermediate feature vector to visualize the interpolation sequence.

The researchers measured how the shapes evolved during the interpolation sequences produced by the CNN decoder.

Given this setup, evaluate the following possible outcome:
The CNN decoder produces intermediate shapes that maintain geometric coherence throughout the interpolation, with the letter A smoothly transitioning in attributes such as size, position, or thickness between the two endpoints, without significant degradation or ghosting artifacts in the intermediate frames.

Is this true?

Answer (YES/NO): NO